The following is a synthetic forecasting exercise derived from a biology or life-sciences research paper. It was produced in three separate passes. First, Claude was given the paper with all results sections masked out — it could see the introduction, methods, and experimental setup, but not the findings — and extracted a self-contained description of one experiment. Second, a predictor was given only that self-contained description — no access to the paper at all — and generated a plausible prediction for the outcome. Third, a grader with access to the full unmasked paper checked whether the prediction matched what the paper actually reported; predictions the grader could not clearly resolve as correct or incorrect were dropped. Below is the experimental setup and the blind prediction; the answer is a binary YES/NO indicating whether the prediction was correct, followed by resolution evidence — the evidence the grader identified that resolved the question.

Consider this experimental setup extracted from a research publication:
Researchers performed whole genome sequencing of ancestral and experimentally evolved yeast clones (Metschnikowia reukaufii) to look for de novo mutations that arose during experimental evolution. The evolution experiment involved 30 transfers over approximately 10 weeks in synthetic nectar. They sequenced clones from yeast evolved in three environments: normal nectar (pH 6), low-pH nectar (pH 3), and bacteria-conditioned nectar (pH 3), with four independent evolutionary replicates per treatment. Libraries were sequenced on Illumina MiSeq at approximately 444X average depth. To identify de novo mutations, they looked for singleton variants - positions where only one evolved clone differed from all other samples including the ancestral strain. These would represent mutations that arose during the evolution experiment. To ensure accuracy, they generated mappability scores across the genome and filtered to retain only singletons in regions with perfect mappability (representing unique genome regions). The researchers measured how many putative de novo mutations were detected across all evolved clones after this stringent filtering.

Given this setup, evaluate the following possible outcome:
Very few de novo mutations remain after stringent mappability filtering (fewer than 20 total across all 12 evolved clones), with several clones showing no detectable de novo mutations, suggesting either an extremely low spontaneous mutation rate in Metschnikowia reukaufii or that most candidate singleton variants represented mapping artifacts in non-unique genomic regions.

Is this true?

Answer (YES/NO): NO